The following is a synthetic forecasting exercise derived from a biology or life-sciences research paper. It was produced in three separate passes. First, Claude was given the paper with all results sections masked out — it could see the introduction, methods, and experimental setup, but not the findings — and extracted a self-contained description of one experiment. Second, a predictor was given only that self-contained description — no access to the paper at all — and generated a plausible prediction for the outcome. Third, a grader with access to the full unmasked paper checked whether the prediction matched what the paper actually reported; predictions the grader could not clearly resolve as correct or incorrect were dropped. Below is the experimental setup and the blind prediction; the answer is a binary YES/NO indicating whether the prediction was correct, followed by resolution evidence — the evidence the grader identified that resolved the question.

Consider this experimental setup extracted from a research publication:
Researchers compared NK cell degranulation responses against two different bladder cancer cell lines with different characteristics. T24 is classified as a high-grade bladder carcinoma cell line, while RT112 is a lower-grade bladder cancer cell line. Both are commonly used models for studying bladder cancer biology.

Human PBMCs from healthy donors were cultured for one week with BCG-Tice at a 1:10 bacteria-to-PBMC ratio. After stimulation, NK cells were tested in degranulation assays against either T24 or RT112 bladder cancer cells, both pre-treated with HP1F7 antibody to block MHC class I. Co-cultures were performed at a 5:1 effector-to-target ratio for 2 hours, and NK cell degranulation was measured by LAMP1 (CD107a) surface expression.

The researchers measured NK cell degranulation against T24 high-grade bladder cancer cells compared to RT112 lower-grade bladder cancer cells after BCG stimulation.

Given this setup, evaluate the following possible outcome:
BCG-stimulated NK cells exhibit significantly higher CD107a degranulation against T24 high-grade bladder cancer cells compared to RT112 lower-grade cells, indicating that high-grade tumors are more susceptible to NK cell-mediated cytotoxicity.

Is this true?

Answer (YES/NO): YES